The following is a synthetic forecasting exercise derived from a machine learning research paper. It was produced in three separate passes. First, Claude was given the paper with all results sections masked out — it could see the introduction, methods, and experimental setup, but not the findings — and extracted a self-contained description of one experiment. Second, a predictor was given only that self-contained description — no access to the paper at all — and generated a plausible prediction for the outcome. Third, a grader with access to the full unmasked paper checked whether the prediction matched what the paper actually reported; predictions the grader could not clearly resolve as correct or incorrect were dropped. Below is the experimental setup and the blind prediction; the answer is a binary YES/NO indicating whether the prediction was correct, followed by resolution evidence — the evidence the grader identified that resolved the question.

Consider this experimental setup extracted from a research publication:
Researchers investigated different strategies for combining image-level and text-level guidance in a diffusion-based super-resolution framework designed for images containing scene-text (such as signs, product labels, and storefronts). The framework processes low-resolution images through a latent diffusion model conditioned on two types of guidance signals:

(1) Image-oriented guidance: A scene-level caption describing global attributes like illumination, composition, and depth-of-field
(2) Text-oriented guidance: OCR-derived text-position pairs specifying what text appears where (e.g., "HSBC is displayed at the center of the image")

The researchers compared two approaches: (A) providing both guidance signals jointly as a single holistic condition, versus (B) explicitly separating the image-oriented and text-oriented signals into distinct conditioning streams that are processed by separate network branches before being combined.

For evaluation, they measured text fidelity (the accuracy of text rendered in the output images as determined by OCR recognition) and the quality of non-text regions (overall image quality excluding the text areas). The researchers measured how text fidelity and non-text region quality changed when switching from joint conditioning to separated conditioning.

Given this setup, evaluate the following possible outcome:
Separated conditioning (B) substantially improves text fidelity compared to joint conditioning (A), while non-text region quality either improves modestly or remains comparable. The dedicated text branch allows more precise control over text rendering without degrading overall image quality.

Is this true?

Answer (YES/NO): NO